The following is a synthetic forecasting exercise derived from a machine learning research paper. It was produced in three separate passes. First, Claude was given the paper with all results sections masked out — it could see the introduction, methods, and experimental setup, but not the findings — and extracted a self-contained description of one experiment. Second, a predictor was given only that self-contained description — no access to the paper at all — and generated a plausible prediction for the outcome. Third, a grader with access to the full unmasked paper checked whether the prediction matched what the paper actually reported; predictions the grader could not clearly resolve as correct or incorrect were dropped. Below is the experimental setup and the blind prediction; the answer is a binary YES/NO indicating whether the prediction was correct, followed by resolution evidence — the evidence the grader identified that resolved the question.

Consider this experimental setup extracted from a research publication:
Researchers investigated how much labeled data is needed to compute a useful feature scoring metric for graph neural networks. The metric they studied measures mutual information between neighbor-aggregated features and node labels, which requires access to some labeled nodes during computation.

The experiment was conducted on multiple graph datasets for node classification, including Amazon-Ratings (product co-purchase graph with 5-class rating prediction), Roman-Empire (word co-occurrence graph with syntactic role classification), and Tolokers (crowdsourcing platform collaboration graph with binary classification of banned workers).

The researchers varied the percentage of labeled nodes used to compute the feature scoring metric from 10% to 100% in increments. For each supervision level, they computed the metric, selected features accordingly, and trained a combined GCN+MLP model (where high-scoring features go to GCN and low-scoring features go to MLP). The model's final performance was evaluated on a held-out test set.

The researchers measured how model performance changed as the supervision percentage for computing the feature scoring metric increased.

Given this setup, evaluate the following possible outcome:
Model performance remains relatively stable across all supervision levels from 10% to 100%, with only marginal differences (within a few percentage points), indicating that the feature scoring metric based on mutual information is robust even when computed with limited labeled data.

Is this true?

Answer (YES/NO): NO